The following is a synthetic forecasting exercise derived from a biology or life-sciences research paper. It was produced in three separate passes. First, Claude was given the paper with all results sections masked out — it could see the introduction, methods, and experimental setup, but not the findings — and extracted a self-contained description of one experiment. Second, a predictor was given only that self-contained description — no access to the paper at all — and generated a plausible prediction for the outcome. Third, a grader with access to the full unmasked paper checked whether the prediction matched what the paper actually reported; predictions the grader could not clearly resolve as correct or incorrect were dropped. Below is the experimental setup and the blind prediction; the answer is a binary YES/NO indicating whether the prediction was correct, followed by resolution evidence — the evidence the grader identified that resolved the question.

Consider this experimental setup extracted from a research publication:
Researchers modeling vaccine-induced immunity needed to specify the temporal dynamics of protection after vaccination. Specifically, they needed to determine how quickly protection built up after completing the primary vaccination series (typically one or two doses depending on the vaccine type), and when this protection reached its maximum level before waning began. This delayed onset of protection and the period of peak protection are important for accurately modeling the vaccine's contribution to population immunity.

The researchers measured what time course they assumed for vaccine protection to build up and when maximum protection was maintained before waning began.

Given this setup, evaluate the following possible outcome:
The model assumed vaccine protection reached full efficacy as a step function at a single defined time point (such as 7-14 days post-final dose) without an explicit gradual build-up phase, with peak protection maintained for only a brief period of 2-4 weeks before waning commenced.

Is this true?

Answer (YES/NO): NO